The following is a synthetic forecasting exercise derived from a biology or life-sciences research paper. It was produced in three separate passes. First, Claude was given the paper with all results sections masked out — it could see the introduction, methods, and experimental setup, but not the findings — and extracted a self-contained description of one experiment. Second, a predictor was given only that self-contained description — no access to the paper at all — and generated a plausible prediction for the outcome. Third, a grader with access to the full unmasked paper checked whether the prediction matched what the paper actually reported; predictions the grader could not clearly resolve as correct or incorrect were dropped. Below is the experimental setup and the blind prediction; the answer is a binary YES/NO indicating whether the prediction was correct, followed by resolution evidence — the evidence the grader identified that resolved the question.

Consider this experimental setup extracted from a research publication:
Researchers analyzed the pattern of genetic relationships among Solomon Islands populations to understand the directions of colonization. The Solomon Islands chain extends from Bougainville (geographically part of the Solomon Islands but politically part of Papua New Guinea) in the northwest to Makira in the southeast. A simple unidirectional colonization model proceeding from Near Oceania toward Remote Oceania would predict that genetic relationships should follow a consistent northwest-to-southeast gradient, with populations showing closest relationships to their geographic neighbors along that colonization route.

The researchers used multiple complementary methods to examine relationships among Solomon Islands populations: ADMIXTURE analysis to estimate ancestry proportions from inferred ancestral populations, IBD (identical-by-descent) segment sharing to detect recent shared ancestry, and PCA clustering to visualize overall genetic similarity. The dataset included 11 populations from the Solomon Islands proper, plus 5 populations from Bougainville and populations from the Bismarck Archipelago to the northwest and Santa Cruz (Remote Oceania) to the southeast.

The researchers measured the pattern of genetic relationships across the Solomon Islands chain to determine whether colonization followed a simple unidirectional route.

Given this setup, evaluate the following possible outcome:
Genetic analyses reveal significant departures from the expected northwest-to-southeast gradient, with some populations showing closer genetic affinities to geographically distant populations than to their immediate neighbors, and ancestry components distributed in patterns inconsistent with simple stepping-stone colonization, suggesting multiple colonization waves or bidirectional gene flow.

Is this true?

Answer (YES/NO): YES